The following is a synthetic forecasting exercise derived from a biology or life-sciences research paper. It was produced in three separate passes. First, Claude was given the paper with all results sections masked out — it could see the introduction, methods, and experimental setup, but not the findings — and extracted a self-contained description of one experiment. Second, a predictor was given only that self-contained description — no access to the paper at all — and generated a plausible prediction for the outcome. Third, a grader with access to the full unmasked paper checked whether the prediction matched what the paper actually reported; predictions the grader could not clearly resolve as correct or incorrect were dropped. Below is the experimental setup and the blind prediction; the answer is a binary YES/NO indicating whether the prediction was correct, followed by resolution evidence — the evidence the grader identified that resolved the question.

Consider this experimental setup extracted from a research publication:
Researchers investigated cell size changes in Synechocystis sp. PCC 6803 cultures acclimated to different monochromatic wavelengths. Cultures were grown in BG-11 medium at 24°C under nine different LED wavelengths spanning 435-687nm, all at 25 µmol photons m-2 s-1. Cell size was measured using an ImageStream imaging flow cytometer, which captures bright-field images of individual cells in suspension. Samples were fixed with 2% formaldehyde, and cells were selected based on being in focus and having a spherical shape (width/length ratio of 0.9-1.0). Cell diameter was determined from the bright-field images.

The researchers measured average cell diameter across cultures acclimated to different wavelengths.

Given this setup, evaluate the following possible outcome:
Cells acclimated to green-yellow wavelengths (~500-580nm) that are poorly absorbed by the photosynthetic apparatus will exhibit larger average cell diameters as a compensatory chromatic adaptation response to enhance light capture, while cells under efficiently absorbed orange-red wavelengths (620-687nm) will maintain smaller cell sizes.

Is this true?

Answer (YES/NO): NO